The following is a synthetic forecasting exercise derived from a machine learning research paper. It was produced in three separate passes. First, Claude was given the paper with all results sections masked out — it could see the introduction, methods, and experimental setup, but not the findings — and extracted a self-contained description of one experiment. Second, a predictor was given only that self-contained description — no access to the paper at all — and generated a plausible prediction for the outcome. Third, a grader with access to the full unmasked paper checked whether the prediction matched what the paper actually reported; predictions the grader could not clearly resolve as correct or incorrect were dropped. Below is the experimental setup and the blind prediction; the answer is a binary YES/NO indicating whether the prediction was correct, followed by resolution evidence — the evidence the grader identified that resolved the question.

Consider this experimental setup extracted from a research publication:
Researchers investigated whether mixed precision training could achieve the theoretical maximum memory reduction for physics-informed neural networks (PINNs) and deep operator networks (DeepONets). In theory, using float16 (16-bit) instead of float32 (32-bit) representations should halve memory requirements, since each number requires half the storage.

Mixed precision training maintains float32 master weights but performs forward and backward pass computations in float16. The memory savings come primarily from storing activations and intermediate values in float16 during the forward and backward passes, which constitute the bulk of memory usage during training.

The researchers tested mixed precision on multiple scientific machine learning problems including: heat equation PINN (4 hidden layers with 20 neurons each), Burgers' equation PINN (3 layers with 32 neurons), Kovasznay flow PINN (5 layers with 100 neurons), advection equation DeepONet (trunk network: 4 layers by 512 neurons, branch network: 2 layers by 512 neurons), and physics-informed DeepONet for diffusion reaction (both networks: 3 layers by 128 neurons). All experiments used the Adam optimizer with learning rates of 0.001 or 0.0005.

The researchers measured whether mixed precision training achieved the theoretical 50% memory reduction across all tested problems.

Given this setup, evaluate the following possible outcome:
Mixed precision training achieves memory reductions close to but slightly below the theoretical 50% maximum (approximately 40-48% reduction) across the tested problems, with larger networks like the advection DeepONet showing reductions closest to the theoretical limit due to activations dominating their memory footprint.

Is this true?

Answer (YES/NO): NO